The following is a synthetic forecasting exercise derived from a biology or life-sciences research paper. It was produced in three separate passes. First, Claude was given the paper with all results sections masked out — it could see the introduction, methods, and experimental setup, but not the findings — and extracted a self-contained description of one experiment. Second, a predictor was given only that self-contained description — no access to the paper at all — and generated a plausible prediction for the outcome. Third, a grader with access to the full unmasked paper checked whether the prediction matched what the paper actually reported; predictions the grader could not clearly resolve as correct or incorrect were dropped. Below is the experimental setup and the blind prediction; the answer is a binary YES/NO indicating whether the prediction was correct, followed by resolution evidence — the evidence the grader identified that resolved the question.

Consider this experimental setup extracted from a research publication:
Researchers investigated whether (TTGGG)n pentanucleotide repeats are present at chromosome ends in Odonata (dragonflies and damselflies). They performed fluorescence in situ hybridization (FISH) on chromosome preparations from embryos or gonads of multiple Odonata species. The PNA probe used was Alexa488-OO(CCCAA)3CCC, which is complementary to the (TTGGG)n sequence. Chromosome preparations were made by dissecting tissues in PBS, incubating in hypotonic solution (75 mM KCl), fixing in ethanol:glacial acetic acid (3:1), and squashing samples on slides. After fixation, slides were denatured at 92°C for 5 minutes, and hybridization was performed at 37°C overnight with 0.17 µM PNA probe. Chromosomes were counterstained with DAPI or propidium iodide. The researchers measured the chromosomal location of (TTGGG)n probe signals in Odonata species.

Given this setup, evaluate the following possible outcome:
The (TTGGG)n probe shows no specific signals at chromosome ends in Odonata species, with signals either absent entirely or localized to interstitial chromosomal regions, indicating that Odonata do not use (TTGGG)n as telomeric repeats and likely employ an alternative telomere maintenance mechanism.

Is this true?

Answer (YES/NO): NO